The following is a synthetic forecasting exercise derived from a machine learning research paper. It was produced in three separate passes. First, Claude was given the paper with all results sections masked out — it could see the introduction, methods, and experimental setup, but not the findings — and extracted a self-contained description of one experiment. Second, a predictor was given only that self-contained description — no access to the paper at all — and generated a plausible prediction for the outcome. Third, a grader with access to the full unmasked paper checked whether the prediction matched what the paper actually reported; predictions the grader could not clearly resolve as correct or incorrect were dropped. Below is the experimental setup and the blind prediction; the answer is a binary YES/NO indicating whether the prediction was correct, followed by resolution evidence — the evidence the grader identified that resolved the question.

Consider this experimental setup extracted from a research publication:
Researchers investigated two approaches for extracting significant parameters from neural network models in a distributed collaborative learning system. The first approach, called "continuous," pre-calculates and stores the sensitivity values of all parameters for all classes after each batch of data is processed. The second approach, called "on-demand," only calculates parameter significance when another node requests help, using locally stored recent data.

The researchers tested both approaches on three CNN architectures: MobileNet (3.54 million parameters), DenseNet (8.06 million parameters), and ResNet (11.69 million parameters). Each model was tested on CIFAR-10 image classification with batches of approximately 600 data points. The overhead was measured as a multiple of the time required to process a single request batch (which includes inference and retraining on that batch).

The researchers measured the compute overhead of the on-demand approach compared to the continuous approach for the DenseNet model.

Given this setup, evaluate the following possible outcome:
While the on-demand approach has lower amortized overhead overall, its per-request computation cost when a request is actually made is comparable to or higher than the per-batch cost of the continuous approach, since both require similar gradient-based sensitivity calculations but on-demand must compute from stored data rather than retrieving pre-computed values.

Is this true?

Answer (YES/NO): YES